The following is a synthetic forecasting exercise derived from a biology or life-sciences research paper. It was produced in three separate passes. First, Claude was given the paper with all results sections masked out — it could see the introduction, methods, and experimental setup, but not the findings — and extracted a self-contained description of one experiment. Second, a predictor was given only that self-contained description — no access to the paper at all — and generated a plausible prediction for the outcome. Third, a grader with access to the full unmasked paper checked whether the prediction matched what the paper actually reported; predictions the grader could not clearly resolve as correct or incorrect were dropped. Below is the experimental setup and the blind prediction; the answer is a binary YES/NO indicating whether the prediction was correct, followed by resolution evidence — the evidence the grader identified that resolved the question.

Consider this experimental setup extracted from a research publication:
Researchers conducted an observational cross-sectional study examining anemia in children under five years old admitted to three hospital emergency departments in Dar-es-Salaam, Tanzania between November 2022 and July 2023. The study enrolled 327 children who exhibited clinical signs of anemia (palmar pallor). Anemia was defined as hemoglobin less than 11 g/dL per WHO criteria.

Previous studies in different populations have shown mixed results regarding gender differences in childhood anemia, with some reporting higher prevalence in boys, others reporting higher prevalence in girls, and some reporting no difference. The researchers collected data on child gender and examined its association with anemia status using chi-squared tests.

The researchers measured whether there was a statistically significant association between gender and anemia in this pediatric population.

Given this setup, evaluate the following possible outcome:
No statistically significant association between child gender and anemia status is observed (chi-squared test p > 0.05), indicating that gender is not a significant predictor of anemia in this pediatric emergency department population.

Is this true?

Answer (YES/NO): YES